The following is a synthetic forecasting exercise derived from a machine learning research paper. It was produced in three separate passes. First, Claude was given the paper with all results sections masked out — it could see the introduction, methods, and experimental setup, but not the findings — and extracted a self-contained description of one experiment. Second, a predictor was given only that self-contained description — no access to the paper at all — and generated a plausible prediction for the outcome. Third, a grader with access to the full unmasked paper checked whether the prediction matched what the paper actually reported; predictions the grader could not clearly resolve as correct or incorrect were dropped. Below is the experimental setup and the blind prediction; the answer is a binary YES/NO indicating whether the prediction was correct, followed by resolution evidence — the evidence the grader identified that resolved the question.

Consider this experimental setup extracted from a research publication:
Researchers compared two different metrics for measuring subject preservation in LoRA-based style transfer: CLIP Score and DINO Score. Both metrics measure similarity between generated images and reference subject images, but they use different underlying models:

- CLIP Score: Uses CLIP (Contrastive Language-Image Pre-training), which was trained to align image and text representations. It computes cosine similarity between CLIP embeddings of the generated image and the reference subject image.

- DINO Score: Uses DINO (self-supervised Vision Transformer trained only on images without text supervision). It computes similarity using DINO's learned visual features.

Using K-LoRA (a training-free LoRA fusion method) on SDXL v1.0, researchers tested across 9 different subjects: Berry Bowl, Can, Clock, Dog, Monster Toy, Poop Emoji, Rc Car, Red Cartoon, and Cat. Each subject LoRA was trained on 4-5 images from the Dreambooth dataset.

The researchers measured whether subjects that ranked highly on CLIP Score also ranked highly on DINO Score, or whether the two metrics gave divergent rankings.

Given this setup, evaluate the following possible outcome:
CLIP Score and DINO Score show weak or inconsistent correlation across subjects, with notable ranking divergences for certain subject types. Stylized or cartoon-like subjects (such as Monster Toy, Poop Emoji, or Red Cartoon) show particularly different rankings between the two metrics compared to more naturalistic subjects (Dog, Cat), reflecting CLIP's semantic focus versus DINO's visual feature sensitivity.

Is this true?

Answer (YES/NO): NO